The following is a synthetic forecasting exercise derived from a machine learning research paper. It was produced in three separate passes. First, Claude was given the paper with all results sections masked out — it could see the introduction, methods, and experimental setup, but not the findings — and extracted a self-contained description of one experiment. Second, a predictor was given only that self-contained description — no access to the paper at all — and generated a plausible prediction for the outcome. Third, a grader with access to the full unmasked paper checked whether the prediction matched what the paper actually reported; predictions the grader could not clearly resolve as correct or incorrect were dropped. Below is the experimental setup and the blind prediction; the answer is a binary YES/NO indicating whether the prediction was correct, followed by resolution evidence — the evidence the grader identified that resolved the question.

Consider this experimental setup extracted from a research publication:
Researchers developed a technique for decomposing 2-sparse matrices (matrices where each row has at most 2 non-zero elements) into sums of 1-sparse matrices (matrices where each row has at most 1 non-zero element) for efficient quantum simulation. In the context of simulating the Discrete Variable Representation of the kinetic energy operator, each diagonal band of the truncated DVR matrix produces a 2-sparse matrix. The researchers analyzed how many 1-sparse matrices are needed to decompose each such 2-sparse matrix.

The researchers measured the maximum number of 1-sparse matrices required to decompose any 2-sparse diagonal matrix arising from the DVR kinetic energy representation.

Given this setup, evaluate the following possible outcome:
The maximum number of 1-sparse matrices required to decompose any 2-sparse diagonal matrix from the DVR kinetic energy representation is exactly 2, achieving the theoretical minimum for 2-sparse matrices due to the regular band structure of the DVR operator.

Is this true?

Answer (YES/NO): YES